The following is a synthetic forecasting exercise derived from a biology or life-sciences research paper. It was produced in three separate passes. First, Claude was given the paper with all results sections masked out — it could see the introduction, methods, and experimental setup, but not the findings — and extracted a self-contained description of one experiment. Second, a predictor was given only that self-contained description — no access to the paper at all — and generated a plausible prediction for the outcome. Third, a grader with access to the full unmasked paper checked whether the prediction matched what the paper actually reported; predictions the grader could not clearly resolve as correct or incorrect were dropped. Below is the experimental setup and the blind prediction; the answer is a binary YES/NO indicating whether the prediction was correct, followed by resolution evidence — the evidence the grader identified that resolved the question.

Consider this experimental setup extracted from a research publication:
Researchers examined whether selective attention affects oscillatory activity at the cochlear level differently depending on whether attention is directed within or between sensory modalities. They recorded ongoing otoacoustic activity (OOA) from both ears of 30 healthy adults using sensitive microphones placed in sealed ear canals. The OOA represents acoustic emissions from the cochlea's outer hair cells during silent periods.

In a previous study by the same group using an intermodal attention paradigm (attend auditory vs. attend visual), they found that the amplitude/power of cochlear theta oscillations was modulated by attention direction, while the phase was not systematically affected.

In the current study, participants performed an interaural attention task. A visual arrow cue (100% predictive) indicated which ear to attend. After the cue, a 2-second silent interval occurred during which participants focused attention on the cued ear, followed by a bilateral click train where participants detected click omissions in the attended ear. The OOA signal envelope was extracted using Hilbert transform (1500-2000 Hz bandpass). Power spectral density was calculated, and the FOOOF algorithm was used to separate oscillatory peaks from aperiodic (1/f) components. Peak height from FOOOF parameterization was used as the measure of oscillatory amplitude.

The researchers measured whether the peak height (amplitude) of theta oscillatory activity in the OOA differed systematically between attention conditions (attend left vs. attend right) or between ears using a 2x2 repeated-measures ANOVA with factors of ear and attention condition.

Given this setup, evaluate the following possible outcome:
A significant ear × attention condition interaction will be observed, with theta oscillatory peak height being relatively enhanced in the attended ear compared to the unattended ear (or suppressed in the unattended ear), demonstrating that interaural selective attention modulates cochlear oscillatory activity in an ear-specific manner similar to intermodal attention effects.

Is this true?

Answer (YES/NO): NO